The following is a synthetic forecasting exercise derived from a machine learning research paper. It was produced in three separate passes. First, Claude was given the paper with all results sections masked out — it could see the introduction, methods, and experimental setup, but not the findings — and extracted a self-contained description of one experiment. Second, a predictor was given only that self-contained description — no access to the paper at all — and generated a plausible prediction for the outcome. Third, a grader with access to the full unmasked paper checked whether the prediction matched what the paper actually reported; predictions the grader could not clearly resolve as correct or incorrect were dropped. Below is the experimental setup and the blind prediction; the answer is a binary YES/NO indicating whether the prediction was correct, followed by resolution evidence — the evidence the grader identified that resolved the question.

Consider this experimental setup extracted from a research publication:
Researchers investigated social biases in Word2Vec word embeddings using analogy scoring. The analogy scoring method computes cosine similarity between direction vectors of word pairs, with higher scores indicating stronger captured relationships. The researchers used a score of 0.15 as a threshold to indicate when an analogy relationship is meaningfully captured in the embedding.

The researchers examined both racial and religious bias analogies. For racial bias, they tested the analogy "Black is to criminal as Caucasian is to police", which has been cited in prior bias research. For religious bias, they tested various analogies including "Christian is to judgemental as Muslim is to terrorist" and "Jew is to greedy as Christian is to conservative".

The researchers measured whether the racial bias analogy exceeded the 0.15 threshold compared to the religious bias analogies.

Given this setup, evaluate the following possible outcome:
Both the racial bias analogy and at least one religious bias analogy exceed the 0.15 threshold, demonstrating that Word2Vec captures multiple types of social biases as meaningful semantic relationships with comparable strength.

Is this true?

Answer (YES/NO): NO